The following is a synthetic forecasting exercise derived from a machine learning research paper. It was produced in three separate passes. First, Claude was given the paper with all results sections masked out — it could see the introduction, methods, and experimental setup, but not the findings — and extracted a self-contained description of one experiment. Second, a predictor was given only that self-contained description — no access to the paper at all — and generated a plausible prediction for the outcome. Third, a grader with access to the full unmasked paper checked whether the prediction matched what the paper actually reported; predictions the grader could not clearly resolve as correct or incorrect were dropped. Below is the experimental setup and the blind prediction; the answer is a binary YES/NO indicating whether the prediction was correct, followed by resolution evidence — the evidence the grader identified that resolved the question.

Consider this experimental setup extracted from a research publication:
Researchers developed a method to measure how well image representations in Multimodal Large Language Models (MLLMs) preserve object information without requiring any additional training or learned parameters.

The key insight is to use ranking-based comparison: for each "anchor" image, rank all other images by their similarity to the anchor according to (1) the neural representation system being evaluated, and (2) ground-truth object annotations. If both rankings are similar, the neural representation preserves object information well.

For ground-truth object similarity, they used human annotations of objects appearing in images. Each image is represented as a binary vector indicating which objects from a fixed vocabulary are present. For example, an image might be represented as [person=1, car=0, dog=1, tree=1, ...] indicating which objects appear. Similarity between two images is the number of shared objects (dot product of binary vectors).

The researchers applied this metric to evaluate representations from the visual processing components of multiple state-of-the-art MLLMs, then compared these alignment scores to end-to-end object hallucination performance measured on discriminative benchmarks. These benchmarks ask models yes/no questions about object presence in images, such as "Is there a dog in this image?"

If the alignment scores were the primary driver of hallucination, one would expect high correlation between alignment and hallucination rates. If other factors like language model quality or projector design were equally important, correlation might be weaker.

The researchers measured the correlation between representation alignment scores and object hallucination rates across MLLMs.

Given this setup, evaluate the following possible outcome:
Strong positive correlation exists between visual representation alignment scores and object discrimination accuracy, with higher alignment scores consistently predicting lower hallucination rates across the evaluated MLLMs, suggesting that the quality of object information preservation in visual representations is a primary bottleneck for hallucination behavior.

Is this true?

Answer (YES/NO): YES